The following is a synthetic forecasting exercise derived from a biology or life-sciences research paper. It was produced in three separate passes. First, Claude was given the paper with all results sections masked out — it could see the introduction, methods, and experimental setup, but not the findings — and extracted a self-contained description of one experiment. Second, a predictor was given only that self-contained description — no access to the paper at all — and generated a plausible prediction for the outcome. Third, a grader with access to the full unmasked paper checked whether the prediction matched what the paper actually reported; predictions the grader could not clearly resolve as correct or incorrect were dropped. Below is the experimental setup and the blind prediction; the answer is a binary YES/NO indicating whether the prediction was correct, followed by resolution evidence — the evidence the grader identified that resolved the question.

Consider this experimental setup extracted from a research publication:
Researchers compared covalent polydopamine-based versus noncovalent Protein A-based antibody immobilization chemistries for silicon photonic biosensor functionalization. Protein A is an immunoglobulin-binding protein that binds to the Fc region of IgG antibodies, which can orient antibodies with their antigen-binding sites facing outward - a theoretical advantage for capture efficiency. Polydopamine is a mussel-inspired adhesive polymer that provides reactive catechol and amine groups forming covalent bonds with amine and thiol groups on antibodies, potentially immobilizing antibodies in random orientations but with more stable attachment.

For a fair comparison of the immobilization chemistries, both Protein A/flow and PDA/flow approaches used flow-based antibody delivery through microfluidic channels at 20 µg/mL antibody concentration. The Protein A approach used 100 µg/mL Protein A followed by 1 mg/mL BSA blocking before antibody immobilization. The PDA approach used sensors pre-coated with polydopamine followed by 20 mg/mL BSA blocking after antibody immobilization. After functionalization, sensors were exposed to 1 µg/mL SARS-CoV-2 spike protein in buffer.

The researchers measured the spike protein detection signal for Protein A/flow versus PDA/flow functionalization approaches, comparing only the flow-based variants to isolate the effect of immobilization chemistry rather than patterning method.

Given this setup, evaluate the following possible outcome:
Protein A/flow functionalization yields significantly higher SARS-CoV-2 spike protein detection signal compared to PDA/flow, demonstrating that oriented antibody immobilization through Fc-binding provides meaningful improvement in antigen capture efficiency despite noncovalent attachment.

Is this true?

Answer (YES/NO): NO